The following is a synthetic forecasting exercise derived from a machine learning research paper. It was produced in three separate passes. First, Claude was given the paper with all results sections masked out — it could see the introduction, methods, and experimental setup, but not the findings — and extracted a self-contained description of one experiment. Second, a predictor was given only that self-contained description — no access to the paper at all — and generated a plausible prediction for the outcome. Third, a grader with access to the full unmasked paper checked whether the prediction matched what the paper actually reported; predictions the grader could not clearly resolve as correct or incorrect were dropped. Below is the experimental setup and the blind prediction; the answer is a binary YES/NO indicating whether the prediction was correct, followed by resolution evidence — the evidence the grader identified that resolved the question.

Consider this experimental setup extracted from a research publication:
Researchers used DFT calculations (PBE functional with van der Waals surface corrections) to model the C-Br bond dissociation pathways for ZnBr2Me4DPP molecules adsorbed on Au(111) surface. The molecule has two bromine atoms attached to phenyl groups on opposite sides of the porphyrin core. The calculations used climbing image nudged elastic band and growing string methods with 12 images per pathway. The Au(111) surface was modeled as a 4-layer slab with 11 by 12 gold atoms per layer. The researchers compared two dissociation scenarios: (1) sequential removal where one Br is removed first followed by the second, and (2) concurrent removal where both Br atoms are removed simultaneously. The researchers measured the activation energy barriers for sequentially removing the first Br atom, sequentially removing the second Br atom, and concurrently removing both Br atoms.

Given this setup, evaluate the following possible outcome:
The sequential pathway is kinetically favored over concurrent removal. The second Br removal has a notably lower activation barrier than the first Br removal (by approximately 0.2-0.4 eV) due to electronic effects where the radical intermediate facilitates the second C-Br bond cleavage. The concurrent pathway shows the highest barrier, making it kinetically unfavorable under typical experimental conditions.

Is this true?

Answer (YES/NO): NO